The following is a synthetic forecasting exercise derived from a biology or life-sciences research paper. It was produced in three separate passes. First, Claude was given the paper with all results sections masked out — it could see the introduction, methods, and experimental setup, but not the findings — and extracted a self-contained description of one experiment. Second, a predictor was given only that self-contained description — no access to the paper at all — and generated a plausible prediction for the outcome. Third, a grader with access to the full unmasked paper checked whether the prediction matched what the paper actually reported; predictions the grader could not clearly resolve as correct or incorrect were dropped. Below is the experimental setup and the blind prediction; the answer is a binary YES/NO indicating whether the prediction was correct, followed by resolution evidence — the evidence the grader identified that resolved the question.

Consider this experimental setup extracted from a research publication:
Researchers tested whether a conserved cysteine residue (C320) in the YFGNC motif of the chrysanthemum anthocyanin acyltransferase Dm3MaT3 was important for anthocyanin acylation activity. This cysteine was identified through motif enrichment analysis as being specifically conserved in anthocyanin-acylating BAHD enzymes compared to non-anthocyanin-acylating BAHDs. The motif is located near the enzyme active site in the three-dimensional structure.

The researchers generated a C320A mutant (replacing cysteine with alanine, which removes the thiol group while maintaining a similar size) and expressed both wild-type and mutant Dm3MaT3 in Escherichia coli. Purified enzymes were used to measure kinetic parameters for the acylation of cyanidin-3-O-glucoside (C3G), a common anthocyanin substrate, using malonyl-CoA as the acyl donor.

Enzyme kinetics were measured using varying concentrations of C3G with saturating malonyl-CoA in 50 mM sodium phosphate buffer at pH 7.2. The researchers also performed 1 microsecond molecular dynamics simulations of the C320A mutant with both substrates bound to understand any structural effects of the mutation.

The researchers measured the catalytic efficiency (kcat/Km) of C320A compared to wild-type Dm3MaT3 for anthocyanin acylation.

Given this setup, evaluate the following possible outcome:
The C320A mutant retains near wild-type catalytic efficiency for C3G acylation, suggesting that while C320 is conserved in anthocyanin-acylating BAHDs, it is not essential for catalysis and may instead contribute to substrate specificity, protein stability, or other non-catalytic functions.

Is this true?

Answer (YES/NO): NO